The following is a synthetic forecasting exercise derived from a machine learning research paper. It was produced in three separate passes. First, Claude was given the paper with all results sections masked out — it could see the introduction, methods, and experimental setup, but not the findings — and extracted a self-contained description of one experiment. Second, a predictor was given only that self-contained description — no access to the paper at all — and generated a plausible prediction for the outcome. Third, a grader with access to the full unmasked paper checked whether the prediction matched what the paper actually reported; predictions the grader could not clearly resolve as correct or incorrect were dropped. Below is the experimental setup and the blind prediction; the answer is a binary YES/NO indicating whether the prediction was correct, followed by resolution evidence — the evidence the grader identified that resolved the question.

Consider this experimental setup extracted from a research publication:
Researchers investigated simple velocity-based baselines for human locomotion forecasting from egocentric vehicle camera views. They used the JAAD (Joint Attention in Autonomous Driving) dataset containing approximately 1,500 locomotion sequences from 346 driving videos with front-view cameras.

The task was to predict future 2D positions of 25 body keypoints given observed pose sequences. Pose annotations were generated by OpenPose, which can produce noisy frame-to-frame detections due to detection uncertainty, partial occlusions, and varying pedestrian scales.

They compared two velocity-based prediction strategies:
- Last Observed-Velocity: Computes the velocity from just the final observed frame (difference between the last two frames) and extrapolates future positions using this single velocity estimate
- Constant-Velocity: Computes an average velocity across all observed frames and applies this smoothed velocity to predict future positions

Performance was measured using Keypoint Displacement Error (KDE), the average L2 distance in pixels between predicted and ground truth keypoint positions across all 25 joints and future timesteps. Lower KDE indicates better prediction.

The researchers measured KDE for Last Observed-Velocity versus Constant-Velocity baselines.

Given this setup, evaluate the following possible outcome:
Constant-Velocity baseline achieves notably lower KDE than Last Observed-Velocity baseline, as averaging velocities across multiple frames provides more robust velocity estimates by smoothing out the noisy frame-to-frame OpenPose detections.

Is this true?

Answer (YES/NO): YES